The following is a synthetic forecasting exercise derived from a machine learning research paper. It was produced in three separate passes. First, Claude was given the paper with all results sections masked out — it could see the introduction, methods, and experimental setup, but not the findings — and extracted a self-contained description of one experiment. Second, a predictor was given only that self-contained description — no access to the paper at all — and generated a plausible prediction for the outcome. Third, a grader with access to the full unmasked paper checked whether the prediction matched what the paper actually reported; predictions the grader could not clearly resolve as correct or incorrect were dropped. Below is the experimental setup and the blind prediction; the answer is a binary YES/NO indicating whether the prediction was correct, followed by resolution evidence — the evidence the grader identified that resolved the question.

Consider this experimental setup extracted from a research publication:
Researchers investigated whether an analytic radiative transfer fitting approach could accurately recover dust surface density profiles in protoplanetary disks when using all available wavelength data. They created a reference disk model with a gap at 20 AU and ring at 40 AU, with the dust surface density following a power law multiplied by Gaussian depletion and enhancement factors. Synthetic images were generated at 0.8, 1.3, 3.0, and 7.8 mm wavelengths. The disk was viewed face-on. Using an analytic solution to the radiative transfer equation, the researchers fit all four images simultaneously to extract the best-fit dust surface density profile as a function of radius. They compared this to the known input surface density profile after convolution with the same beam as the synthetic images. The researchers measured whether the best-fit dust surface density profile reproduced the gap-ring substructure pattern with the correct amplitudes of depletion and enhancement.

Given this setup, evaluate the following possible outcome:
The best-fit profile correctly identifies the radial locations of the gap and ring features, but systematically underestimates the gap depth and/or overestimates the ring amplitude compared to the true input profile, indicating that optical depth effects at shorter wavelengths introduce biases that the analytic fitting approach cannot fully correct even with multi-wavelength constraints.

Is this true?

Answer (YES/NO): NO